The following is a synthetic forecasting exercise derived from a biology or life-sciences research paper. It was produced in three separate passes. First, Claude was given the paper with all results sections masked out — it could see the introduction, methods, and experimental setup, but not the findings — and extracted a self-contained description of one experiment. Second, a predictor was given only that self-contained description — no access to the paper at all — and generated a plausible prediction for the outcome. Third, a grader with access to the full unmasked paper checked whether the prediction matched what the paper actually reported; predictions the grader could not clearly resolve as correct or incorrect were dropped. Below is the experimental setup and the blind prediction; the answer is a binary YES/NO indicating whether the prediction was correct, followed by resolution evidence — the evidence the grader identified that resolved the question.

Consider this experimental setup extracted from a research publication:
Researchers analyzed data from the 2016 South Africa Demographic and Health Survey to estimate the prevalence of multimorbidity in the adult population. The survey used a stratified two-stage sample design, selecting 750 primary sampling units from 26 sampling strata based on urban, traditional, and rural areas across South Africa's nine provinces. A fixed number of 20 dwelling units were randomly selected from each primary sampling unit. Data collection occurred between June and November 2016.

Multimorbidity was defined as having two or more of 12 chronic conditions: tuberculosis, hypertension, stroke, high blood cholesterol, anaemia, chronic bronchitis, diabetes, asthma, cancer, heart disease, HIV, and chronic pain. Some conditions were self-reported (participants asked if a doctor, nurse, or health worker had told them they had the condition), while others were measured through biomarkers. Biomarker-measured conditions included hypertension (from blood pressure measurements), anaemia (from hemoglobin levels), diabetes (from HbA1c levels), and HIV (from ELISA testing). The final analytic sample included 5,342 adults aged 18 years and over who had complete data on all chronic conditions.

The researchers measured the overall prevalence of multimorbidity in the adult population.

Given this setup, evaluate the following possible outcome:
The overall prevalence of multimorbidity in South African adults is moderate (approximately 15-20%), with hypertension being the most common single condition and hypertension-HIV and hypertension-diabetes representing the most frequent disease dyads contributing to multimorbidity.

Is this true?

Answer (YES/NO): NO